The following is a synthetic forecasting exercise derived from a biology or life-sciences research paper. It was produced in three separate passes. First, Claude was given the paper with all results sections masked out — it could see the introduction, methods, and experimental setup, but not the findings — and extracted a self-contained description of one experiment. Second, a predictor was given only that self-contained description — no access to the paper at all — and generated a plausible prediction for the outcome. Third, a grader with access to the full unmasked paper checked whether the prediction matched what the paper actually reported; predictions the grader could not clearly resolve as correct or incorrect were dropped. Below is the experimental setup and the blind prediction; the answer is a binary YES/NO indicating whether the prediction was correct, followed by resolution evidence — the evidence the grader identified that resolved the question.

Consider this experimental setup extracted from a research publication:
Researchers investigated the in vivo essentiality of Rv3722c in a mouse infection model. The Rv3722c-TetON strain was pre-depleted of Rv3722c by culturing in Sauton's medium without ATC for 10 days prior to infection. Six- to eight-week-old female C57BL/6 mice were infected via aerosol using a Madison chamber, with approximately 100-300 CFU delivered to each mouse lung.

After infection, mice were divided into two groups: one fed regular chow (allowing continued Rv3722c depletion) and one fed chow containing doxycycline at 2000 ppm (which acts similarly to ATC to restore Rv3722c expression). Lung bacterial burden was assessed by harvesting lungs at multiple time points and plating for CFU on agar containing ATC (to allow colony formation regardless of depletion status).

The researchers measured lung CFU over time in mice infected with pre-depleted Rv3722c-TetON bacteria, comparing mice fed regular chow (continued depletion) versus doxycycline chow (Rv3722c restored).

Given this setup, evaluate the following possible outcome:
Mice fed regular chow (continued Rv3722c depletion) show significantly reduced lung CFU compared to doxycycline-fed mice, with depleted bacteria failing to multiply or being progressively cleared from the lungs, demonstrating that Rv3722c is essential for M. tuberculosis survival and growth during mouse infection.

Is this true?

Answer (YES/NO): YES